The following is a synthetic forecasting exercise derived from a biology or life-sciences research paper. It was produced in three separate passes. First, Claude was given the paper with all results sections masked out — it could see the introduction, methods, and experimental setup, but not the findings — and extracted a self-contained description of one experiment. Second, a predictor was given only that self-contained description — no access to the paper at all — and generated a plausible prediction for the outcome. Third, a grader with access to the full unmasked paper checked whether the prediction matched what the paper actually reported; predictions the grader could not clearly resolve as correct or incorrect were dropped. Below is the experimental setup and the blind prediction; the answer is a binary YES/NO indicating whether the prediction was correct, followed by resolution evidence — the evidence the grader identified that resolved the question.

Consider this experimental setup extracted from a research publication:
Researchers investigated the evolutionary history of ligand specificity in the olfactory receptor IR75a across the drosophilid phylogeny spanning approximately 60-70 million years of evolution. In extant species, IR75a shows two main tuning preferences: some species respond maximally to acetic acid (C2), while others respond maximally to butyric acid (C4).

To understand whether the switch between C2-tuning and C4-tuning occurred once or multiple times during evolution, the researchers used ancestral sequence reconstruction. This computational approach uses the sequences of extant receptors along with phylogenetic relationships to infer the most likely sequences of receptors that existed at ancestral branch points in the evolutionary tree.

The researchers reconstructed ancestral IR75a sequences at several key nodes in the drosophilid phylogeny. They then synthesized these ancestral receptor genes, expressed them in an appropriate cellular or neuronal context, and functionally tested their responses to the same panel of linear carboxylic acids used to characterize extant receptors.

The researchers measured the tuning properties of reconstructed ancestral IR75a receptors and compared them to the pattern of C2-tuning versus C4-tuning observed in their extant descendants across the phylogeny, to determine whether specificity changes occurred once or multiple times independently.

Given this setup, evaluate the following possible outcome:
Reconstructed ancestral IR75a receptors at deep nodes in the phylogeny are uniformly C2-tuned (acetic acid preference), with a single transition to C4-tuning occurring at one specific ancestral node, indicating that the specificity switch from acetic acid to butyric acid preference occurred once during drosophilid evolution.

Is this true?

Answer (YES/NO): NO